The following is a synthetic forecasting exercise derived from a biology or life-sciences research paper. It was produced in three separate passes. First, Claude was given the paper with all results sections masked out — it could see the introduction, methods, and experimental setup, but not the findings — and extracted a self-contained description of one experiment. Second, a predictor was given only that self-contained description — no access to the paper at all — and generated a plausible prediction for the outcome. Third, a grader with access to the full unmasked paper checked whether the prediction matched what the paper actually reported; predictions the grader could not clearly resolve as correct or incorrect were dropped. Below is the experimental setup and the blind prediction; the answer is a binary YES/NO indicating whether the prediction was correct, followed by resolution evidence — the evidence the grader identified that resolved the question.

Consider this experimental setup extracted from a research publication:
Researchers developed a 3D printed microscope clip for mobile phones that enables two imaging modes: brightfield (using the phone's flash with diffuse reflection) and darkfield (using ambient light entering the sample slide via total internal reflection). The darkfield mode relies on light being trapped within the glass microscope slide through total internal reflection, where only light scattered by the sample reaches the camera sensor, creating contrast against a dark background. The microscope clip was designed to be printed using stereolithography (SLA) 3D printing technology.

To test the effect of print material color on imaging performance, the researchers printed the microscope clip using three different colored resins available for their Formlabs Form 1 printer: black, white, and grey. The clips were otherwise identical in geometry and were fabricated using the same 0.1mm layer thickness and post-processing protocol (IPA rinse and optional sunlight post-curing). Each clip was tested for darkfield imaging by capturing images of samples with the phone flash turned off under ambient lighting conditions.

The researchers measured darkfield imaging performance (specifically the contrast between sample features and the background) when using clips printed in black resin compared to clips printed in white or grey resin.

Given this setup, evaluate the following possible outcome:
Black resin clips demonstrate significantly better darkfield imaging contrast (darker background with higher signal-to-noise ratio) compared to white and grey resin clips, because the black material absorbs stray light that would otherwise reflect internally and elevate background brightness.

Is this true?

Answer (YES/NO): YES